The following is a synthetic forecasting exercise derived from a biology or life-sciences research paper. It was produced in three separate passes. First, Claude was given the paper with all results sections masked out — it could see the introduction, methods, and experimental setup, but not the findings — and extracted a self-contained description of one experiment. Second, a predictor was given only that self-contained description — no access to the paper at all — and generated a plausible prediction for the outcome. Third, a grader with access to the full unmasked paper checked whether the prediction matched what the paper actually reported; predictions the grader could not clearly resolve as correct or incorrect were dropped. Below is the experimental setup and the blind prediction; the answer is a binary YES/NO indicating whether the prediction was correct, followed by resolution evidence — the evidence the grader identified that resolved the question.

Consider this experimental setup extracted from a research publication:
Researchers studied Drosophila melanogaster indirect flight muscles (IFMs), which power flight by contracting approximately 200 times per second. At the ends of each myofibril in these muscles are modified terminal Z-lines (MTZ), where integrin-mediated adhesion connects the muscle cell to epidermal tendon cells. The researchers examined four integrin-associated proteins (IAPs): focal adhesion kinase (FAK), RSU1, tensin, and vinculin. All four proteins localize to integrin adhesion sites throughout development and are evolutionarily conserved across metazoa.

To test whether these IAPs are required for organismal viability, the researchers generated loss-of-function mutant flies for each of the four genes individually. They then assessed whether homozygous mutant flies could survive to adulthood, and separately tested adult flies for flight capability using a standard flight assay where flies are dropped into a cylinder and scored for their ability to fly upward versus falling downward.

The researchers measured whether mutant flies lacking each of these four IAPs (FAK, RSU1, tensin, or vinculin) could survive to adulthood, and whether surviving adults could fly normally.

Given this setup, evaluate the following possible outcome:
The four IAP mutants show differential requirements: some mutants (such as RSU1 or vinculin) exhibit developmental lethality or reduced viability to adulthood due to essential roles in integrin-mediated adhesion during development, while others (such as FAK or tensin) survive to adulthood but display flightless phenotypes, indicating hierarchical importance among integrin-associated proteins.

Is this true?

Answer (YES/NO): NO